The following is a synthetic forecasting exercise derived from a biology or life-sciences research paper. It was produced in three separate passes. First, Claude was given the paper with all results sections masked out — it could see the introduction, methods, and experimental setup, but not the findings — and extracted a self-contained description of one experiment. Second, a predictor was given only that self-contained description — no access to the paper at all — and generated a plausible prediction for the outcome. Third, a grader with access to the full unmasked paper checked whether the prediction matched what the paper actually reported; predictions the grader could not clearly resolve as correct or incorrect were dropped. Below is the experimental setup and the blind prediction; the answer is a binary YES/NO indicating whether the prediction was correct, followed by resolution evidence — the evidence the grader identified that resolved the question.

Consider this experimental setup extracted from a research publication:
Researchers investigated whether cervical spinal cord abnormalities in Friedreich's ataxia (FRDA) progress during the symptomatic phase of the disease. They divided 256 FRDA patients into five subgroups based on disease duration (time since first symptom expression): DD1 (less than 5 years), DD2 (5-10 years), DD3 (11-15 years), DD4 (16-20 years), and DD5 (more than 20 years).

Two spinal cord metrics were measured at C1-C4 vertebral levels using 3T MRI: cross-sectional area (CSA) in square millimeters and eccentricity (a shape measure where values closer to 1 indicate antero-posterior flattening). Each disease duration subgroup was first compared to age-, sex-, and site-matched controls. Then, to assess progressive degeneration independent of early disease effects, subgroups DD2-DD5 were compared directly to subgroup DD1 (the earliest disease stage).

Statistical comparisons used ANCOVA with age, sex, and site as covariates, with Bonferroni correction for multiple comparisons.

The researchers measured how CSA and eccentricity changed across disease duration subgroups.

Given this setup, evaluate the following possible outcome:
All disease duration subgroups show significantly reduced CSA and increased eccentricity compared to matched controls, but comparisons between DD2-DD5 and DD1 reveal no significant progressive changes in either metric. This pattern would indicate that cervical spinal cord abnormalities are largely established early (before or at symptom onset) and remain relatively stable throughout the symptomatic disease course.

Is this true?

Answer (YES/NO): NO